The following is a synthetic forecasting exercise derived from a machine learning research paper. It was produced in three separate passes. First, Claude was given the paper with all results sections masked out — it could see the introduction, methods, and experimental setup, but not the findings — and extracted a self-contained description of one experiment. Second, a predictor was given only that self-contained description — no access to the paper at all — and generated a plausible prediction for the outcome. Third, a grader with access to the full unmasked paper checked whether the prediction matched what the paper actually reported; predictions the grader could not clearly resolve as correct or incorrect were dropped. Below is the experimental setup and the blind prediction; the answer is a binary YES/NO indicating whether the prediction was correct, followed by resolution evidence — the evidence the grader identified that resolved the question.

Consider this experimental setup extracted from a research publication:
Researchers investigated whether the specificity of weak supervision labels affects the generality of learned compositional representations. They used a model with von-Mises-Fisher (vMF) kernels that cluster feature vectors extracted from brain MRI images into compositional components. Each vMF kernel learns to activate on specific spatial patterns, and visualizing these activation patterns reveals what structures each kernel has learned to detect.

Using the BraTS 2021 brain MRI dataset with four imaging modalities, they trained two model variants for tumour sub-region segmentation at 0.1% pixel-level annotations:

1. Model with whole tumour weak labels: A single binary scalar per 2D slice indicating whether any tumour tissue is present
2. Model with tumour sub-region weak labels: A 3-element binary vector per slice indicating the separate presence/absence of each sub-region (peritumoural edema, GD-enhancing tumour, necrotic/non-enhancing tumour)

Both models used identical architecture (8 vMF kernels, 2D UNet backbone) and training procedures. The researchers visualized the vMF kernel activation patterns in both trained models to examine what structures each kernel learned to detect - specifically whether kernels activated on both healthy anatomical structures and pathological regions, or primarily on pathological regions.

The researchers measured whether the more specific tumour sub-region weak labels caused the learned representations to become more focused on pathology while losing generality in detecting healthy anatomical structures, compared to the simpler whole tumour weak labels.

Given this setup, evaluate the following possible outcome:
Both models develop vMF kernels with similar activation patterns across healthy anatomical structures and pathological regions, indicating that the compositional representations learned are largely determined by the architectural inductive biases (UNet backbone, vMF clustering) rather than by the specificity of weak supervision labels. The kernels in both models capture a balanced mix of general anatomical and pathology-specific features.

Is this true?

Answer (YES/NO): NO